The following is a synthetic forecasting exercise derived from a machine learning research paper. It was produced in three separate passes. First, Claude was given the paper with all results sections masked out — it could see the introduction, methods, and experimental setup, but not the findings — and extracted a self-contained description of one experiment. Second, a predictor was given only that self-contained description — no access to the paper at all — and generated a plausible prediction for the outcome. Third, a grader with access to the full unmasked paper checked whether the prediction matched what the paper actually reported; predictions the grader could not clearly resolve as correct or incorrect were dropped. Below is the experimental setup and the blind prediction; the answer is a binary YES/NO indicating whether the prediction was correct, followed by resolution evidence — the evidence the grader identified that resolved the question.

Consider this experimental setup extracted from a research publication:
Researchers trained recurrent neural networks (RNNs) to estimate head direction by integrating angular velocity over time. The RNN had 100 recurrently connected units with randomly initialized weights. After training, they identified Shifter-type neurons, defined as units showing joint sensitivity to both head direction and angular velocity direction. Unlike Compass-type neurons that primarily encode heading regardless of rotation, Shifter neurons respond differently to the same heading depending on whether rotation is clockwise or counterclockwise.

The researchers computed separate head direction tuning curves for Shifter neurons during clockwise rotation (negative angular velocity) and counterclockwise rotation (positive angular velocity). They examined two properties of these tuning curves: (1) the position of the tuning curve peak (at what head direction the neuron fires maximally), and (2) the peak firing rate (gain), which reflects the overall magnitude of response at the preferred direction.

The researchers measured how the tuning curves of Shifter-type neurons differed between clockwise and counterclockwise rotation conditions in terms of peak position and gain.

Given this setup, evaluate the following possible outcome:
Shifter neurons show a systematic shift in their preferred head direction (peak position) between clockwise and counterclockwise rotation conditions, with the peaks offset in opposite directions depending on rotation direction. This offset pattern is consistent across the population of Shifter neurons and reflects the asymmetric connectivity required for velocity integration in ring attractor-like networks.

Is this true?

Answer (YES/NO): YES